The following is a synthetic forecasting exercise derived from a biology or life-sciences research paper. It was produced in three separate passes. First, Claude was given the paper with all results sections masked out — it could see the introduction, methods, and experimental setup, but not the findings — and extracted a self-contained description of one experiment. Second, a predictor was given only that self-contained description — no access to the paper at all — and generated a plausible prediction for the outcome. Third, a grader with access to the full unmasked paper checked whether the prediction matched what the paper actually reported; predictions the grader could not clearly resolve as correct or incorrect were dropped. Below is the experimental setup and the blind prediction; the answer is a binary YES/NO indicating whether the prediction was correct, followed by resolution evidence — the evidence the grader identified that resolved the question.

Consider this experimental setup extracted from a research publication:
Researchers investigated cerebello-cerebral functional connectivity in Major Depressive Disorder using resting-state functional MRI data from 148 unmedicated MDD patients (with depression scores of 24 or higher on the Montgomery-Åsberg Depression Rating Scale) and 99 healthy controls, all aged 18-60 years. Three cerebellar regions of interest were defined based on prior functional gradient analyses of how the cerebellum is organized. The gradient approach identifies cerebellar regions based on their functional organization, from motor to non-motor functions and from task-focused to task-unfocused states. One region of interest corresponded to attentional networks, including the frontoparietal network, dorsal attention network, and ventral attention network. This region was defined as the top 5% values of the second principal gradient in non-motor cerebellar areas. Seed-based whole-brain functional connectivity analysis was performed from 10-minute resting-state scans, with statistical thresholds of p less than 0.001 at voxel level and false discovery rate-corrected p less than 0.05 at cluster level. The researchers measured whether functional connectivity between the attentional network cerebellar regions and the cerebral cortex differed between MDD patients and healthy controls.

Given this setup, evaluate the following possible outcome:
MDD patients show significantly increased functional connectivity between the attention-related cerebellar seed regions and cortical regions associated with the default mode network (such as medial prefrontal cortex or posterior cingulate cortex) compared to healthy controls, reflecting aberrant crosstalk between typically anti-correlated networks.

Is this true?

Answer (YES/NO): NO